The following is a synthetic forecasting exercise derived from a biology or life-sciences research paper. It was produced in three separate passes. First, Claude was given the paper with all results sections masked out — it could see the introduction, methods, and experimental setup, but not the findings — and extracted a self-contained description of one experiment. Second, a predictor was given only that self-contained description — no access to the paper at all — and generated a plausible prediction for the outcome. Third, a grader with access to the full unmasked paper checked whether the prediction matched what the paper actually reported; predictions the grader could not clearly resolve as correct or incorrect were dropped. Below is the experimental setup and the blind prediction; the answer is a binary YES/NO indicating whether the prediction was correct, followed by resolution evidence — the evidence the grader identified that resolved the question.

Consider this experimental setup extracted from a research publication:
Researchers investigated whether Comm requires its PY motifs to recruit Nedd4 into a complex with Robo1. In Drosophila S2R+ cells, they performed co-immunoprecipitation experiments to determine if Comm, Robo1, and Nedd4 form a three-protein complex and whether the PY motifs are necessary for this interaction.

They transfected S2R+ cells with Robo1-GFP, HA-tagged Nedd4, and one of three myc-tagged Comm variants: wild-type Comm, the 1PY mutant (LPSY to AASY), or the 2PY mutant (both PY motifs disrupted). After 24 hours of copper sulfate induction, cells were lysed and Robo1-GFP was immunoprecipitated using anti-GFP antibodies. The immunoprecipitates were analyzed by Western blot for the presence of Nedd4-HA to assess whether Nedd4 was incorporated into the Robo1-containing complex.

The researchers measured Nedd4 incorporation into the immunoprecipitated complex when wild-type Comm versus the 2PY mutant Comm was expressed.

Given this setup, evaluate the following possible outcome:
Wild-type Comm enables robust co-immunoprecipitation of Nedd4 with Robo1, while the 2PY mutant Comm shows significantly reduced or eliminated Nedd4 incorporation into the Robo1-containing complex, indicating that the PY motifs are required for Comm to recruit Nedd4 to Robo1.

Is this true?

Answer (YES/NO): YES